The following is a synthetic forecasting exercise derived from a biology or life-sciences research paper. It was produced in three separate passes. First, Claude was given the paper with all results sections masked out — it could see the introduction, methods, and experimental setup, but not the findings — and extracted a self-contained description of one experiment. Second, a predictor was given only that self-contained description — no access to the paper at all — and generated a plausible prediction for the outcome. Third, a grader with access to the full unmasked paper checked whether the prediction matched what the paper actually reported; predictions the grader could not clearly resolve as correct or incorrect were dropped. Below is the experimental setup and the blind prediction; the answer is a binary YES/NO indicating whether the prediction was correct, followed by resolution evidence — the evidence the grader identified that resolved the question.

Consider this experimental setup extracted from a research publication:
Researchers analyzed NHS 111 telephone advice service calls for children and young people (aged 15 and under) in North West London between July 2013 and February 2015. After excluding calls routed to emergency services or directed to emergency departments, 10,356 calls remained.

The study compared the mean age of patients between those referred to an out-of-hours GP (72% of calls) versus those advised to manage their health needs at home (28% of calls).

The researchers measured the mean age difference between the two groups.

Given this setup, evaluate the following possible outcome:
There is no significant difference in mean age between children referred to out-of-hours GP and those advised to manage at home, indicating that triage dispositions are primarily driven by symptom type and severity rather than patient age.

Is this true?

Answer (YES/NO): NO